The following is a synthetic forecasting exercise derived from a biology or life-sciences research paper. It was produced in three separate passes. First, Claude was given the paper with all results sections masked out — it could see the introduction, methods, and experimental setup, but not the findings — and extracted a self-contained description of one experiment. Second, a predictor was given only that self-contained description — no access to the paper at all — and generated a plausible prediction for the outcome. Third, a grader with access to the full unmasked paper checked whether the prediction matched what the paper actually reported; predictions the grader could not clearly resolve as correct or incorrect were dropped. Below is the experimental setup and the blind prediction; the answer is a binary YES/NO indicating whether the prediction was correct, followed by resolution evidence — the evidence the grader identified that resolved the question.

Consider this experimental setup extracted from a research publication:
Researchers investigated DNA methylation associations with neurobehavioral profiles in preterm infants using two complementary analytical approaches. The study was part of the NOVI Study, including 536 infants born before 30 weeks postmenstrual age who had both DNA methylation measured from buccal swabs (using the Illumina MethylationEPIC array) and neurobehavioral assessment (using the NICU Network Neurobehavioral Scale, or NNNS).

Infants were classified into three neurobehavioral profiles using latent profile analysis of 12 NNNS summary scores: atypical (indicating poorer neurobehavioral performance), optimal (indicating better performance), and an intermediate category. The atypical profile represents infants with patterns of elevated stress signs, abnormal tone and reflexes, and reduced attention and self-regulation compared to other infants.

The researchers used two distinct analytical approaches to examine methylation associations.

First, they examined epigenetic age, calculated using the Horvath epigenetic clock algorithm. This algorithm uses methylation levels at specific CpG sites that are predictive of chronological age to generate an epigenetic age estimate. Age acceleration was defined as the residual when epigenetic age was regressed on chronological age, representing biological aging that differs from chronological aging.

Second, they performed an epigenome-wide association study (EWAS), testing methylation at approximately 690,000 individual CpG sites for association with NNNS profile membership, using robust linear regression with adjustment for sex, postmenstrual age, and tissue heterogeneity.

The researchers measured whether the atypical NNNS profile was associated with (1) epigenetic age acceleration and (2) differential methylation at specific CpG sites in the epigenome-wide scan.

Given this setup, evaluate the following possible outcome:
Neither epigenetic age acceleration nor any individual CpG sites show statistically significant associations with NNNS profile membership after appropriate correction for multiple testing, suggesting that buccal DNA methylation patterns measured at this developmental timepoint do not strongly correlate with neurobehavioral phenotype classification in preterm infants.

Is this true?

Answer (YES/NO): NO